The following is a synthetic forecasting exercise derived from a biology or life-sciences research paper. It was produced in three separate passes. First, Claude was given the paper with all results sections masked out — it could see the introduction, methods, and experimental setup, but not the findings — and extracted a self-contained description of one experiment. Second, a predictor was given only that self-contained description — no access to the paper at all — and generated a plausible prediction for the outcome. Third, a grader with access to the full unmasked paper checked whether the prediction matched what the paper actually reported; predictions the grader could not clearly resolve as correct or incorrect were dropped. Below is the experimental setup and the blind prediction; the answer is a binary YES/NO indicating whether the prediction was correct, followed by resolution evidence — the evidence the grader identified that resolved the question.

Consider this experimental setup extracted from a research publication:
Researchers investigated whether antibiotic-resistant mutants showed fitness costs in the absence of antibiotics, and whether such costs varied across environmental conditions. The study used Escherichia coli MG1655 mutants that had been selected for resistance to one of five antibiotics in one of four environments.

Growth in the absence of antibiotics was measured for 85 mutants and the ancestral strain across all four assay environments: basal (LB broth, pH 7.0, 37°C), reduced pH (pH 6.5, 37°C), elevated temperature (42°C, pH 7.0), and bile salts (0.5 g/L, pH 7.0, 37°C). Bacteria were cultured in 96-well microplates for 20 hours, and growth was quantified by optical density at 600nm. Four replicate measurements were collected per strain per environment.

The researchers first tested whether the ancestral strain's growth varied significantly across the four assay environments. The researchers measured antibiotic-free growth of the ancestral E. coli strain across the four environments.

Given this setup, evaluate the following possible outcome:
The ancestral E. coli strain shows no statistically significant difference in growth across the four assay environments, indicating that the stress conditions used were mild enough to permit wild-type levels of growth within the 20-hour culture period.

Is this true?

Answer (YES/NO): YES